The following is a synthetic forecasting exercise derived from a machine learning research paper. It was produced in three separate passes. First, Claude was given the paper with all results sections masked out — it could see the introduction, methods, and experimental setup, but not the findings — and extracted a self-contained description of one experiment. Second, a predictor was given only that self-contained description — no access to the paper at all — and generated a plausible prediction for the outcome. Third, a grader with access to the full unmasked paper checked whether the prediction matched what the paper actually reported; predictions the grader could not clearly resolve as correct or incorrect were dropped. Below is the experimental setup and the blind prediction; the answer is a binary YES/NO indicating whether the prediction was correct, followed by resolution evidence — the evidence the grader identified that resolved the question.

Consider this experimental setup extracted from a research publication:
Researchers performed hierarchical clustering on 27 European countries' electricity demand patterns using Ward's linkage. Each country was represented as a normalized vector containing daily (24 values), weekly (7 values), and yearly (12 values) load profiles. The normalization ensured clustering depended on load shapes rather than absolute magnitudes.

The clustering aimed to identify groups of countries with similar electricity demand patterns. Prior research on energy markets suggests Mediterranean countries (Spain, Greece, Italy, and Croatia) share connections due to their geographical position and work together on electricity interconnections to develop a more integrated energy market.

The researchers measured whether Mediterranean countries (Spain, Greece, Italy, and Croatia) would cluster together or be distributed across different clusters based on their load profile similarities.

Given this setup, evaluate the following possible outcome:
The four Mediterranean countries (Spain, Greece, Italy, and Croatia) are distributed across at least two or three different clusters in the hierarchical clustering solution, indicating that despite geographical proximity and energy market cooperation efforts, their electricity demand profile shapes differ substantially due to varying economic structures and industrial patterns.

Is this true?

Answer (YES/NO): NO